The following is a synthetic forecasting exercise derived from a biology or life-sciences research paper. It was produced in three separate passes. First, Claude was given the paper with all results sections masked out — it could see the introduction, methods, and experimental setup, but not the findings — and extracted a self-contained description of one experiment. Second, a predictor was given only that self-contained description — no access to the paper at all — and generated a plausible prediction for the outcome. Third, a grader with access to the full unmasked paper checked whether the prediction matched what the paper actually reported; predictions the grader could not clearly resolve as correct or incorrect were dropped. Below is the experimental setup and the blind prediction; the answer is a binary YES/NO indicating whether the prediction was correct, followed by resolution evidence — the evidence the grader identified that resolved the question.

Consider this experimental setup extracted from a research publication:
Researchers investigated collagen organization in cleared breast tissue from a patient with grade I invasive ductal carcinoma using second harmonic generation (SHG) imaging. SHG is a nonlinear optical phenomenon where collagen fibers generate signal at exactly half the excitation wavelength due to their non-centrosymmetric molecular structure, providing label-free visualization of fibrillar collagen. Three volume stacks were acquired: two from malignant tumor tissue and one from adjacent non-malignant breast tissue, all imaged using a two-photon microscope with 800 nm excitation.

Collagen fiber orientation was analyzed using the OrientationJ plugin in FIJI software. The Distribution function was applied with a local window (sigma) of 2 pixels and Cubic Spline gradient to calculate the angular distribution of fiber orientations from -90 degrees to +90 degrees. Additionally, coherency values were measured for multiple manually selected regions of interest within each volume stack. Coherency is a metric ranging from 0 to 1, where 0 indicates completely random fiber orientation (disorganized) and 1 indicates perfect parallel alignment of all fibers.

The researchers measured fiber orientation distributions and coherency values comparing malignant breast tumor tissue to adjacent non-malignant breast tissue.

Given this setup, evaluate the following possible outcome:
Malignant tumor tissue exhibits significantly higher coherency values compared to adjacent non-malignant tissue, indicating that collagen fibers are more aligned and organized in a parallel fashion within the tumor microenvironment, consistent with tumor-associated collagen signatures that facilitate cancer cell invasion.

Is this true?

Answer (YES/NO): NO